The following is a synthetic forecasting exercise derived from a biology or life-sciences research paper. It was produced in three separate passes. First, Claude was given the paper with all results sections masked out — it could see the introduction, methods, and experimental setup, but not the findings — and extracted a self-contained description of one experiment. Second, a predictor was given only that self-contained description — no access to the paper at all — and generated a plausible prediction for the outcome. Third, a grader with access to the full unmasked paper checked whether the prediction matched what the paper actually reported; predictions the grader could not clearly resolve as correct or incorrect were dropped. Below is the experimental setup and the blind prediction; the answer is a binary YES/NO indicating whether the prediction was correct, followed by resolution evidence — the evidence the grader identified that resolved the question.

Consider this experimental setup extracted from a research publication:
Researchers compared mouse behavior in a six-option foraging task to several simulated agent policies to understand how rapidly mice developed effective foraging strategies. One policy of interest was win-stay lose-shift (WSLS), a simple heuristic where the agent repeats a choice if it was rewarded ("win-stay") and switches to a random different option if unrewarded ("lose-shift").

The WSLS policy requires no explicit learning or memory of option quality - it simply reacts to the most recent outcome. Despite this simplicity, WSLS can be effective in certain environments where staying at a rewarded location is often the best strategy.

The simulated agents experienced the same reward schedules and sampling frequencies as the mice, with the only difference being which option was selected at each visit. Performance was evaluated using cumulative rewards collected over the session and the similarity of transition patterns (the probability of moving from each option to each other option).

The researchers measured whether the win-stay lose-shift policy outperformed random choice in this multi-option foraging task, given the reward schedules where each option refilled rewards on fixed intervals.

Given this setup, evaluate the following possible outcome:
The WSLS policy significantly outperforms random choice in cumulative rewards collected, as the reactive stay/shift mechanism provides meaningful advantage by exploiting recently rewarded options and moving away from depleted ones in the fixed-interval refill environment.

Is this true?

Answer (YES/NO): NO